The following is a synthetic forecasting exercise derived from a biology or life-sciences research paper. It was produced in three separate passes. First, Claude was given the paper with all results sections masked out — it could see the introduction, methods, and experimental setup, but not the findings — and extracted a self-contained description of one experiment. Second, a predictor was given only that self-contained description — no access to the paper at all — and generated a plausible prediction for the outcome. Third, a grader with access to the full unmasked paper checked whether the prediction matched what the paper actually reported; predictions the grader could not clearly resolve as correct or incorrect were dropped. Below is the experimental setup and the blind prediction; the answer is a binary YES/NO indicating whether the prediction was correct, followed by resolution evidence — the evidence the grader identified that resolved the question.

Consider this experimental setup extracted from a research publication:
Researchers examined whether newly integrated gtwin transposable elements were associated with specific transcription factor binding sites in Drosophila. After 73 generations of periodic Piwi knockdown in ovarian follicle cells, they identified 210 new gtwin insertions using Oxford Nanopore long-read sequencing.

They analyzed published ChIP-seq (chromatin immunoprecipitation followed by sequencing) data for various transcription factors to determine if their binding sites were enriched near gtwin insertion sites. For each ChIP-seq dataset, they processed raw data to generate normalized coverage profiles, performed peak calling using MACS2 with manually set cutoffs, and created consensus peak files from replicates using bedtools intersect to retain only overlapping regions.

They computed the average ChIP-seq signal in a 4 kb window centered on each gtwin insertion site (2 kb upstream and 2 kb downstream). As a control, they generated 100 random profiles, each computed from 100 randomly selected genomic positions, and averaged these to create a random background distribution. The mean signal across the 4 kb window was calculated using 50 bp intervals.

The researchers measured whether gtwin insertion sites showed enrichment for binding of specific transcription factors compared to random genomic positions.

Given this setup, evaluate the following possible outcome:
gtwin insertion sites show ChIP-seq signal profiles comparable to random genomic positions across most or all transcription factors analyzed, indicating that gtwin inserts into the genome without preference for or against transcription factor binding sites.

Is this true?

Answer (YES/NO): NO